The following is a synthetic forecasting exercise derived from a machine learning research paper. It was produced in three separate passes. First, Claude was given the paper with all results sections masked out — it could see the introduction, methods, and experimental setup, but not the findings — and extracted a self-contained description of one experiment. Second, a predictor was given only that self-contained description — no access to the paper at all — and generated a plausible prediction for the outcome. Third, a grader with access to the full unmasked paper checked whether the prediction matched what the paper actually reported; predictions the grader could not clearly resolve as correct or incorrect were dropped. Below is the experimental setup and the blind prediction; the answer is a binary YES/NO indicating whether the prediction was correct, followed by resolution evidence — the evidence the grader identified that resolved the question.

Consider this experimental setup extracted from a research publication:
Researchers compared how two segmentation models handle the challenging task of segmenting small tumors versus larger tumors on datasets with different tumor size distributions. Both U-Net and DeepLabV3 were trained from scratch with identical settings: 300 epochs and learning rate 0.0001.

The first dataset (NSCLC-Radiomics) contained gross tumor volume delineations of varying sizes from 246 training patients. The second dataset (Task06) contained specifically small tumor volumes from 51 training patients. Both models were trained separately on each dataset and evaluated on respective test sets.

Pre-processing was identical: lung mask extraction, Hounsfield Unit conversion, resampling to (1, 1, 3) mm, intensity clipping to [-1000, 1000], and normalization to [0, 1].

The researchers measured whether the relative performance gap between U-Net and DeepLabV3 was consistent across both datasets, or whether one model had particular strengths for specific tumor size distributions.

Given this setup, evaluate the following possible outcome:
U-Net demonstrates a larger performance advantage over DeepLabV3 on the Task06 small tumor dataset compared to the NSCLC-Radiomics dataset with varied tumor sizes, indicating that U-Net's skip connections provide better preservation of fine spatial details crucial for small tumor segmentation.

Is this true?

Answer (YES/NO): YES